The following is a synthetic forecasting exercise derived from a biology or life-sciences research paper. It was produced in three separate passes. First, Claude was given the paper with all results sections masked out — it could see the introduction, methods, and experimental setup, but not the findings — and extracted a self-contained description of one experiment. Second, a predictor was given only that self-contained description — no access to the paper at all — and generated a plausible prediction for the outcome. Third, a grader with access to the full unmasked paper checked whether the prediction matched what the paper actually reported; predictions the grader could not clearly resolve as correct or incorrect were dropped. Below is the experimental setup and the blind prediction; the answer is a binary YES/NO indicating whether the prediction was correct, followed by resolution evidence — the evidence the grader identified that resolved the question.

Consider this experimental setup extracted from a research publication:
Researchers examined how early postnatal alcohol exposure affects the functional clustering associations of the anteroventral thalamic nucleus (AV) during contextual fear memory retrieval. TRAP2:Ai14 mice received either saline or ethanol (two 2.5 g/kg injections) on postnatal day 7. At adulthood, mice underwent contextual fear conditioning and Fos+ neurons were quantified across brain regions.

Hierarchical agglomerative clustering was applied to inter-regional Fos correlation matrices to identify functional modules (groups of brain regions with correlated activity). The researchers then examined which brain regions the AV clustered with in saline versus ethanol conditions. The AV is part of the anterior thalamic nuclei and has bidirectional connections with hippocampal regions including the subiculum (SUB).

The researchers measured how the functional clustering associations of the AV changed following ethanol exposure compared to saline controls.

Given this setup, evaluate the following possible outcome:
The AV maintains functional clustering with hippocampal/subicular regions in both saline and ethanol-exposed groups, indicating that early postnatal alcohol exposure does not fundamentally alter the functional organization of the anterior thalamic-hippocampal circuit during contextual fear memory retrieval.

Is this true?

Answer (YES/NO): NO